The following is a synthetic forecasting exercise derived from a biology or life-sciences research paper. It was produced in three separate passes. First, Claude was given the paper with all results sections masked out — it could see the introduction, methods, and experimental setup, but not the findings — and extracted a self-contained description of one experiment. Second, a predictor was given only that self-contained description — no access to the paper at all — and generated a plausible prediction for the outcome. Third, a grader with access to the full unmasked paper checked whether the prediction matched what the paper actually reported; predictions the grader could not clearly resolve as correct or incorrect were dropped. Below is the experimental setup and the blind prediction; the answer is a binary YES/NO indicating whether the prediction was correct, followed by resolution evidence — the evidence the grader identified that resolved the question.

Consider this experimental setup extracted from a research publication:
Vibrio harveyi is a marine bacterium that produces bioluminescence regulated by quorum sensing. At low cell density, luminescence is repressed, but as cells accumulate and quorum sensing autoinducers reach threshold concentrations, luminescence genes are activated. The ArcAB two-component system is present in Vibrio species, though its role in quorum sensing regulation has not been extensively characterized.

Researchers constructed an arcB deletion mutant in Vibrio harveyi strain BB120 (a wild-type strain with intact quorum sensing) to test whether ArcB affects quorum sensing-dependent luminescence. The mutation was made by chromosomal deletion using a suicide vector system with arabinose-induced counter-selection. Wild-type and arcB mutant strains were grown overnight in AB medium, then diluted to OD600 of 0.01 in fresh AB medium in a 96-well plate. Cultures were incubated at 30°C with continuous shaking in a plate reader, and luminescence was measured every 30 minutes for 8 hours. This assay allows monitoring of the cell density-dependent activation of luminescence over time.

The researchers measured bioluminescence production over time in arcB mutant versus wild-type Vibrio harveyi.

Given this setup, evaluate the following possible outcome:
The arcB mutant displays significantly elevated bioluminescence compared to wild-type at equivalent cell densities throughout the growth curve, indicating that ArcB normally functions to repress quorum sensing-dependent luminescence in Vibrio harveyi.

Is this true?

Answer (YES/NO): NO